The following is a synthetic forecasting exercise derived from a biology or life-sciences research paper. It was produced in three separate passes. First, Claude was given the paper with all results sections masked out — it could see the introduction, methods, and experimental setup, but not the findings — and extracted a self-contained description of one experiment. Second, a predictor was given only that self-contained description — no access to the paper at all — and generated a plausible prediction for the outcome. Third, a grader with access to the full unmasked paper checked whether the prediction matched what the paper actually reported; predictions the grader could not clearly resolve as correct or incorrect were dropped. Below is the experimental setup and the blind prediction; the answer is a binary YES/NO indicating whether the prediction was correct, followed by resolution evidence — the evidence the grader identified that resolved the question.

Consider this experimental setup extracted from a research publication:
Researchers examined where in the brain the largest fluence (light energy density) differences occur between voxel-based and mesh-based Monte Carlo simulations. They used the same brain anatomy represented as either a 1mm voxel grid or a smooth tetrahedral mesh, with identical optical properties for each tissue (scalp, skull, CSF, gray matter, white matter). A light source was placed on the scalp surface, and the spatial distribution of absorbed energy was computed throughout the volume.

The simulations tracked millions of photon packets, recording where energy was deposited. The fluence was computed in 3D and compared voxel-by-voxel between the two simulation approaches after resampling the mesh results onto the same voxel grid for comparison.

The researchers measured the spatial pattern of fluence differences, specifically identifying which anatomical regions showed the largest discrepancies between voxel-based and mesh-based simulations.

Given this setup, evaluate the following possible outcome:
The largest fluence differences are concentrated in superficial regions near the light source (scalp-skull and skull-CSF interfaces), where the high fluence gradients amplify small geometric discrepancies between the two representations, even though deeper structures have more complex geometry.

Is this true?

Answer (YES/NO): NO